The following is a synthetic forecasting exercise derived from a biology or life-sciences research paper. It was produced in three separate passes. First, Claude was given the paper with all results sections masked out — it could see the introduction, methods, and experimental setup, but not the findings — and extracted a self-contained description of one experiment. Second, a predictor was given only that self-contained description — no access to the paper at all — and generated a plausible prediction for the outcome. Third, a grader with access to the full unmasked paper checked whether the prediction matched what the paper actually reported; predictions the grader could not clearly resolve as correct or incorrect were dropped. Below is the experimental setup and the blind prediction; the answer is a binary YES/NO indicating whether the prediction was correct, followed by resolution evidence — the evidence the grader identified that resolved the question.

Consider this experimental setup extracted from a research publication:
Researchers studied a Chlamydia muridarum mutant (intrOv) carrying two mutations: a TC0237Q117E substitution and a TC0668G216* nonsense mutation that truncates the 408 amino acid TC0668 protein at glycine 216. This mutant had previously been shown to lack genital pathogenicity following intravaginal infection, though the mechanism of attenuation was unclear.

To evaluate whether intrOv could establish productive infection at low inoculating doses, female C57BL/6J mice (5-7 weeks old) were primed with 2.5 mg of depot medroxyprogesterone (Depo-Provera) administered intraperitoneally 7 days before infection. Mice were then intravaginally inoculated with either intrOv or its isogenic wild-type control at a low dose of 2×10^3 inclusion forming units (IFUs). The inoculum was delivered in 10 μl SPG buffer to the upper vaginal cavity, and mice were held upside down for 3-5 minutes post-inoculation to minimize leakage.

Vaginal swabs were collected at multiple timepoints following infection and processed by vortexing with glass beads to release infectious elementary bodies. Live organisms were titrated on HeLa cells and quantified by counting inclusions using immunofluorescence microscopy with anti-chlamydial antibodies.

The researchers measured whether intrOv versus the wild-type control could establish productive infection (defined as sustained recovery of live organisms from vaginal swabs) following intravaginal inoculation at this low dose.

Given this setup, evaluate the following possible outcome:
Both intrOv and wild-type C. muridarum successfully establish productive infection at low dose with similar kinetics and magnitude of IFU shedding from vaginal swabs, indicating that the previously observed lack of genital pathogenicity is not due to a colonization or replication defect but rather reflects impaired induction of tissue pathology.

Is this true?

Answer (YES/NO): NO